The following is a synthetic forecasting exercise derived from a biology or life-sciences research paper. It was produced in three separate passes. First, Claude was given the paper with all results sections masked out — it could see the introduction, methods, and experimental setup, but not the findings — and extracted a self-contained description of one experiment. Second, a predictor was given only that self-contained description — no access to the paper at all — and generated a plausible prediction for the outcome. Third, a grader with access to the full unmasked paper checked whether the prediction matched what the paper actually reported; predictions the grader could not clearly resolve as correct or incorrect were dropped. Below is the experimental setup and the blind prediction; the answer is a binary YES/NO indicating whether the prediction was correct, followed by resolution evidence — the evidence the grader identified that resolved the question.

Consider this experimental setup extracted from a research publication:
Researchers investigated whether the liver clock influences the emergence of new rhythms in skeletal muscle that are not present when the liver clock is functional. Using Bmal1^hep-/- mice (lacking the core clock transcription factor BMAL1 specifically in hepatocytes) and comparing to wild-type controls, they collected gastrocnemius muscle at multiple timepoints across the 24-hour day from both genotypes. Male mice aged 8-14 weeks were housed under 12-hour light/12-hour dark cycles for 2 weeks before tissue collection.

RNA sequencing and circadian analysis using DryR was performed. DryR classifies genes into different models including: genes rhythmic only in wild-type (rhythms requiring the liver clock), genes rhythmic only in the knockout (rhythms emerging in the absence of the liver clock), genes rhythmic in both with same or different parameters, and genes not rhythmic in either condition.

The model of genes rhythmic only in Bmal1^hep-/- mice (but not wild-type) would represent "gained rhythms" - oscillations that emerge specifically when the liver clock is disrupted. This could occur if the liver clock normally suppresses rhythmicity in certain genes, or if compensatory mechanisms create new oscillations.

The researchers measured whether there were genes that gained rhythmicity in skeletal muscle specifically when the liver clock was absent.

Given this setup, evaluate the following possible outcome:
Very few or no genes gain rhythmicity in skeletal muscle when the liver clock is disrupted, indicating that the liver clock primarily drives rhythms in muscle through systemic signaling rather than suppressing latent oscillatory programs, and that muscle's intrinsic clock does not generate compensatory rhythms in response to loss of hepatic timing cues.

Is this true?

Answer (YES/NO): NO